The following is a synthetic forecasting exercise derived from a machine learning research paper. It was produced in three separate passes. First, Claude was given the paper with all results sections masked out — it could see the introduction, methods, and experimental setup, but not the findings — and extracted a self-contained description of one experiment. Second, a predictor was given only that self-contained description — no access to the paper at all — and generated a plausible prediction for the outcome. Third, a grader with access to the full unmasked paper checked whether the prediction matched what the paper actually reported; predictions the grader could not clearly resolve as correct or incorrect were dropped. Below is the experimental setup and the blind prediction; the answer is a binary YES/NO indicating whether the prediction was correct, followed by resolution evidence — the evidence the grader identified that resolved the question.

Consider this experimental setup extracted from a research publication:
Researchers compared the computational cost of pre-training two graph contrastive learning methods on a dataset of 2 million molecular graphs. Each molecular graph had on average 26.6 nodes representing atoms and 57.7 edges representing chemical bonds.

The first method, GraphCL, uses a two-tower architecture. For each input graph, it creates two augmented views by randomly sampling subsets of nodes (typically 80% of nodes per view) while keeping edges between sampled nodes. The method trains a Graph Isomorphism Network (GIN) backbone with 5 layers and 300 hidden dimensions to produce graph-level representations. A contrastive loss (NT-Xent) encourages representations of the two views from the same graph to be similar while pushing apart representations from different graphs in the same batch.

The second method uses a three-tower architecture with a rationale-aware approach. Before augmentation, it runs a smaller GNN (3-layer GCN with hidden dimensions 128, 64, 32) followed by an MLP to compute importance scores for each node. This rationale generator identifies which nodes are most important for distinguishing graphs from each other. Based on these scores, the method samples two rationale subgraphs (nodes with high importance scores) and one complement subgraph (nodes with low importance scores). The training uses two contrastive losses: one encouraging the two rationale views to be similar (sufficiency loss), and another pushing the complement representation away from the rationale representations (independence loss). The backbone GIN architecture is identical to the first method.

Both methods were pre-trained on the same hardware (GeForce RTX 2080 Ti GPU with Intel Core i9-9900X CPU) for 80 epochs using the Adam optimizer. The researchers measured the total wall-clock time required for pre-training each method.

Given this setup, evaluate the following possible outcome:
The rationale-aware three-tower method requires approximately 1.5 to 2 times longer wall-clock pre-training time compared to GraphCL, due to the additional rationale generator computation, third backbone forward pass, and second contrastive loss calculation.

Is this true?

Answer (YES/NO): NO